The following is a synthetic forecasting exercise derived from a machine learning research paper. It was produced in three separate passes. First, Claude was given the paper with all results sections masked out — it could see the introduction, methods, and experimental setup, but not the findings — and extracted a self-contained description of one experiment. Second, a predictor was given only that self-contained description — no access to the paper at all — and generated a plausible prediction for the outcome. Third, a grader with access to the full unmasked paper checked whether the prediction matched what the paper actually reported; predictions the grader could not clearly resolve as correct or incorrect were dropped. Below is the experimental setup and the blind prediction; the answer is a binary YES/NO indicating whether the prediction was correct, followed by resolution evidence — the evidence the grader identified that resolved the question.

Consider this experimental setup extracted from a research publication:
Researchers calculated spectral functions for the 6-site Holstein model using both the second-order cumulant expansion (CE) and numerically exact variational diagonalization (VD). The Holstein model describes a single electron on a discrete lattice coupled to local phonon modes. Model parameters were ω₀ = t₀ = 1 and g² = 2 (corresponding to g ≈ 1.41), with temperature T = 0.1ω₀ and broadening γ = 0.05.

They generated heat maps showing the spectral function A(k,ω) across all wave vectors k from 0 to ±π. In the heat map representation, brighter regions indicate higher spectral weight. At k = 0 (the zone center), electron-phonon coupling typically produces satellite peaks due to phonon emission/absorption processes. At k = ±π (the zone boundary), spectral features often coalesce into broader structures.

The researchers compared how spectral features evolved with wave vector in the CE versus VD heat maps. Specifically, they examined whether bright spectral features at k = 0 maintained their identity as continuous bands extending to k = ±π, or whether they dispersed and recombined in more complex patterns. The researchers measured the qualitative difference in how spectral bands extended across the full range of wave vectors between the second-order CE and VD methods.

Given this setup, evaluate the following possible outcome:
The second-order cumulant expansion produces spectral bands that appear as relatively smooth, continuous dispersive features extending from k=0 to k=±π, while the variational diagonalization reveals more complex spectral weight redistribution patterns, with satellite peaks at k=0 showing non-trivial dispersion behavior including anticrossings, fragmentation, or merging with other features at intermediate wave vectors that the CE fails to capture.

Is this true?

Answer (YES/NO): NO